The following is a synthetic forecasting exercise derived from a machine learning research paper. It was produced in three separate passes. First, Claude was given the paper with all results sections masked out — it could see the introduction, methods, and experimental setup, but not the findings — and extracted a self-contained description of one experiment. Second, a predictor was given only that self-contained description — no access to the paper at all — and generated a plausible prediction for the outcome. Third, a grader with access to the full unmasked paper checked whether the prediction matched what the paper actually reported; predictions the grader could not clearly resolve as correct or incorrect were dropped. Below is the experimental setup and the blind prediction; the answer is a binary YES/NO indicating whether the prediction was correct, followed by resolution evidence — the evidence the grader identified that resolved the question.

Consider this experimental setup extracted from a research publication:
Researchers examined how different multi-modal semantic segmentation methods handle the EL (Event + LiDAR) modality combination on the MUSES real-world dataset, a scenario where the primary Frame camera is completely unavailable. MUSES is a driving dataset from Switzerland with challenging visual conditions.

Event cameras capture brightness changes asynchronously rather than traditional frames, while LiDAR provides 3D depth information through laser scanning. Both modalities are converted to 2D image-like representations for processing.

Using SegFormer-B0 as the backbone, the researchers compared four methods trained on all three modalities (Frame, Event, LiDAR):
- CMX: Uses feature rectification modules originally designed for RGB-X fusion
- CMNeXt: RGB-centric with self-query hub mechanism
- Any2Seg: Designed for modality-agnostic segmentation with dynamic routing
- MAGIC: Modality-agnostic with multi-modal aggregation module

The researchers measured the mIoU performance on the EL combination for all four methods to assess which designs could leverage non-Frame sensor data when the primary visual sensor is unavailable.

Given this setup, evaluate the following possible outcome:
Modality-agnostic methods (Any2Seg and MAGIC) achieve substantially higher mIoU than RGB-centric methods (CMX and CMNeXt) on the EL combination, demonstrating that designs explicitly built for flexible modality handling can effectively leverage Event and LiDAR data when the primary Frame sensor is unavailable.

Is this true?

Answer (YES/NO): YES